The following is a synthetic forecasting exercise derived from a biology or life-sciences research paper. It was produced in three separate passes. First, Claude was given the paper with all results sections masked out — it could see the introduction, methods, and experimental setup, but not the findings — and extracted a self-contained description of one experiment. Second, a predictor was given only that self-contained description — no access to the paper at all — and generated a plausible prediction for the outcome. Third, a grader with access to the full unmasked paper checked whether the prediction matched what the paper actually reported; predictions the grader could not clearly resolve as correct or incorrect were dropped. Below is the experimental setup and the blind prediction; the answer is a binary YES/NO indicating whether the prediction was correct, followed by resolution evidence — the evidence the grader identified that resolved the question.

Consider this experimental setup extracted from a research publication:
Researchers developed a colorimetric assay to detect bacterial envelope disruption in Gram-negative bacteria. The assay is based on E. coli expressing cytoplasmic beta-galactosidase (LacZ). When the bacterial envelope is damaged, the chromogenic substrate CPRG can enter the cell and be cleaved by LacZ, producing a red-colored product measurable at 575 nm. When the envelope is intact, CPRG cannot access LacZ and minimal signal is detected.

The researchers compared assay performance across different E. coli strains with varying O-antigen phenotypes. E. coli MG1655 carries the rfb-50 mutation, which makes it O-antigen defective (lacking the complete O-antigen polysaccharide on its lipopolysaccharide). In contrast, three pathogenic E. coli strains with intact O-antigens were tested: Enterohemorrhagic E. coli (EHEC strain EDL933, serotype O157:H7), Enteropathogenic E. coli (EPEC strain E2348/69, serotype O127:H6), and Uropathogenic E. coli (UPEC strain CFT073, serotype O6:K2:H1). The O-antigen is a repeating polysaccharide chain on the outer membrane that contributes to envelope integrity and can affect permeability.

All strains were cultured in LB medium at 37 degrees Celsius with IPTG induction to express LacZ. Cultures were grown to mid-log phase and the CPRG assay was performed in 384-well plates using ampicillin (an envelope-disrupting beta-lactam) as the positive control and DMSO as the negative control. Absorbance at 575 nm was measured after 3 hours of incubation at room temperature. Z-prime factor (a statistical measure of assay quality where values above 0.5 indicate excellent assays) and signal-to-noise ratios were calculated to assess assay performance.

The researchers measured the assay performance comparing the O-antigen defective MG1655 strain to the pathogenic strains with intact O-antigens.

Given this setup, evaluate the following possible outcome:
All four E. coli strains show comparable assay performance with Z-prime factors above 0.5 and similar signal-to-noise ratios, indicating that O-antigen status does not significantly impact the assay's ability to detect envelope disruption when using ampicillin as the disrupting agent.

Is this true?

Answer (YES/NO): NO